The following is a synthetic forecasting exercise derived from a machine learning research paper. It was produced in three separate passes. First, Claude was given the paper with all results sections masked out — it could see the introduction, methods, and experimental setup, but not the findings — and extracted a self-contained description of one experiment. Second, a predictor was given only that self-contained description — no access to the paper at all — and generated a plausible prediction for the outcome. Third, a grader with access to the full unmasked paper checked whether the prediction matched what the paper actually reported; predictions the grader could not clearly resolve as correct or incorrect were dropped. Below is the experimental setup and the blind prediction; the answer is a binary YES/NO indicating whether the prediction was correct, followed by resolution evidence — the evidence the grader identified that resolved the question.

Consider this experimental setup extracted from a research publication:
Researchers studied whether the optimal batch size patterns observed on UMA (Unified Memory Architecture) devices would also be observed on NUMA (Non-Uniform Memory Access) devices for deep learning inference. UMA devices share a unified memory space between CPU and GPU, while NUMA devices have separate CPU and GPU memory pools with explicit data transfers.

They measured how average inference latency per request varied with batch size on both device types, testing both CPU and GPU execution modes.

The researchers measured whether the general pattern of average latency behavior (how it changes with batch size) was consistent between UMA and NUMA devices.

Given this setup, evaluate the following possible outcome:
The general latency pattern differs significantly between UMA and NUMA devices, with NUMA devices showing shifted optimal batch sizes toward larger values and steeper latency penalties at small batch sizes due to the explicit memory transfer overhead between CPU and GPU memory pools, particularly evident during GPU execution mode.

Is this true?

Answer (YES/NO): NO